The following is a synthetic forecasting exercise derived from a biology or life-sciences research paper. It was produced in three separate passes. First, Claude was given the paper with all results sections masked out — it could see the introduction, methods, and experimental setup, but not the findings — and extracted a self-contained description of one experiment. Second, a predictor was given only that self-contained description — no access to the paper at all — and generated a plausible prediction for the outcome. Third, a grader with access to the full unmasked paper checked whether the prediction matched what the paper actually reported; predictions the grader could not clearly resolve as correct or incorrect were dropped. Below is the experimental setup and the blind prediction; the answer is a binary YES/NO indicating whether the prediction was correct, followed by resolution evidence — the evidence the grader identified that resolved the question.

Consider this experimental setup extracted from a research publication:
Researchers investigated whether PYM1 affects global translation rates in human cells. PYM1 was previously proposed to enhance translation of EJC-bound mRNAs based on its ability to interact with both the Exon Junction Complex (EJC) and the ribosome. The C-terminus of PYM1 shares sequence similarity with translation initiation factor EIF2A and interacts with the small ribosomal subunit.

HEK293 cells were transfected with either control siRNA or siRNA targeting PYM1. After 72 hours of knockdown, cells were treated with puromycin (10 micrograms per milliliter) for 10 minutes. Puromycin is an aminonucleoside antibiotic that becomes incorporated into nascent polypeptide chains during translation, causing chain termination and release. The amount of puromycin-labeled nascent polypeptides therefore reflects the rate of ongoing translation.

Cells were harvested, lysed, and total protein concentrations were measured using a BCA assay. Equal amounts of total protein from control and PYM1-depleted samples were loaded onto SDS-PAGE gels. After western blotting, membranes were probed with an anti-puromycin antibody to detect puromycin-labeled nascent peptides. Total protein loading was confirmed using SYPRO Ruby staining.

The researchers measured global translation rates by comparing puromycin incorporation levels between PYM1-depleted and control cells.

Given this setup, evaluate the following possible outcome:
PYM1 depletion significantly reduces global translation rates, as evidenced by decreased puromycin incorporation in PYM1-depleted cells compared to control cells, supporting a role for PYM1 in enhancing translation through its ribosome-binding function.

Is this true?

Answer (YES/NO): NO